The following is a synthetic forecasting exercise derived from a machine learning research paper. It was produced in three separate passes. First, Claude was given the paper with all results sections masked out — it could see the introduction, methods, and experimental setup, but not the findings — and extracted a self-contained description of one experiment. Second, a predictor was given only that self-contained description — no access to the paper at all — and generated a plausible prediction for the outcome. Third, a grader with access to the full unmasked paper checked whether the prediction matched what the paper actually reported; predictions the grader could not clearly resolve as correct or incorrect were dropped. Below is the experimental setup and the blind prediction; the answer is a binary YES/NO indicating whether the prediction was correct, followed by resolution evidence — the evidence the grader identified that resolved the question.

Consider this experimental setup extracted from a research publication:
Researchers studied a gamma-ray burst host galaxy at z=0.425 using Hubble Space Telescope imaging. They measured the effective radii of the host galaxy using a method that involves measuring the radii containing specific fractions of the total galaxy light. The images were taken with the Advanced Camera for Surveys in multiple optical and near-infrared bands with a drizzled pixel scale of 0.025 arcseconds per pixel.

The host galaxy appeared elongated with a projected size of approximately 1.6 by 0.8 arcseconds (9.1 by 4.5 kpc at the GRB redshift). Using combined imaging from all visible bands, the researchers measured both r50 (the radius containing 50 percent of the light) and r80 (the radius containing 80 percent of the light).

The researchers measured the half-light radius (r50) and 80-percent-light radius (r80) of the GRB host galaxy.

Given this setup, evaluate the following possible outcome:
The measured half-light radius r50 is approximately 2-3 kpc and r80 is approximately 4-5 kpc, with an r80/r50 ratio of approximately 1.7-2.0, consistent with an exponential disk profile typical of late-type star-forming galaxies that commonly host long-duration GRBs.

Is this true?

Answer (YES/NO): NO